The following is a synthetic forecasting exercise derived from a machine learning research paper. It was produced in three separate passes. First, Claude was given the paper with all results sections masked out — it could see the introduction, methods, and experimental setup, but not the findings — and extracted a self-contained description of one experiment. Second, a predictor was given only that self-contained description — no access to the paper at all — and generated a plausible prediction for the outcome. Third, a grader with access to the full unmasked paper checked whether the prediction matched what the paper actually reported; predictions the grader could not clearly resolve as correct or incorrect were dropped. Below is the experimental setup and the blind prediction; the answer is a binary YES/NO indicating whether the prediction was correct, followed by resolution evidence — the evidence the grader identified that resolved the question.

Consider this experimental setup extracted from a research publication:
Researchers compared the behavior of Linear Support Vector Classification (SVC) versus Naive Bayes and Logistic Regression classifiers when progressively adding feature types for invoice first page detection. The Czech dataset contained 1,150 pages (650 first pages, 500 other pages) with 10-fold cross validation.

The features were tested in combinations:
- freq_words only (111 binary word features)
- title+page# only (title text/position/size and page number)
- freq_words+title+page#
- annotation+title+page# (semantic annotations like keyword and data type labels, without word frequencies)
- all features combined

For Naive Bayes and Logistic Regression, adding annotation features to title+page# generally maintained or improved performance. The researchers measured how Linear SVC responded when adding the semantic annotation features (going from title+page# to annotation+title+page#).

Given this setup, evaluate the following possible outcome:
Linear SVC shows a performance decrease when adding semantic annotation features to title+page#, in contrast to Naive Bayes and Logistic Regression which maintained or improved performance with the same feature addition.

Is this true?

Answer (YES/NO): YES